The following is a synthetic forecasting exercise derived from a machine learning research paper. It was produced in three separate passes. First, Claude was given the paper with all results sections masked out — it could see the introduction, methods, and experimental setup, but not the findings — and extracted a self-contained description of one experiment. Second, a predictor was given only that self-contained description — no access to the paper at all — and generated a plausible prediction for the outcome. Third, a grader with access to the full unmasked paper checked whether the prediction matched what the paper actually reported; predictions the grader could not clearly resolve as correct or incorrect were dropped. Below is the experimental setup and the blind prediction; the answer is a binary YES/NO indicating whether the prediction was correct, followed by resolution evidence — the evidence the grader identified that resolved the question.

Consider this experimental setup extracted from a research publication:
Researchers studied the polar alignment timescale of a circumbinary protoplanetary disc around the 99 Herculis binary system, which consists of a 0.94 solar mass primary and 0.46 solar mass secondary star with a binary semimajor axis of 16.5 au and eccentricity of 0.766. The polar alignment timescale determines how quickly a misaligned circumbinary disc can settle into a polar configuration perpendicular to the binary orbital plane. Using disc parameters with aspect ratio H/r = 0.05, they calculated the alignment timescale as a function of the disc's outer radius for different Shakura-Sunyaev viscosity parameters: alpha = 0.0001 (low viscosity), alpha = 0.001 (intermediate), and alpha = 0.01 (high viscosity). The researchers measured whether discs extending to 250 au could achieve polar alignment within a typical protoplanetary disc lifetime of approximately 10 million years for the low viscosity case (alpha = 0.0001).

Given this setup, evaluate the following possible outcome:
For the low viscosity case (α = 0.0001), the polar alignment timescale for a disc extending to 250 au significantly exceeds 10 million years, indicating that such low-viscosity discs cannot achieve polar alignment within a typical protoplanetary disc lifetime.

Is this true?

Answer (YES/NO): NO